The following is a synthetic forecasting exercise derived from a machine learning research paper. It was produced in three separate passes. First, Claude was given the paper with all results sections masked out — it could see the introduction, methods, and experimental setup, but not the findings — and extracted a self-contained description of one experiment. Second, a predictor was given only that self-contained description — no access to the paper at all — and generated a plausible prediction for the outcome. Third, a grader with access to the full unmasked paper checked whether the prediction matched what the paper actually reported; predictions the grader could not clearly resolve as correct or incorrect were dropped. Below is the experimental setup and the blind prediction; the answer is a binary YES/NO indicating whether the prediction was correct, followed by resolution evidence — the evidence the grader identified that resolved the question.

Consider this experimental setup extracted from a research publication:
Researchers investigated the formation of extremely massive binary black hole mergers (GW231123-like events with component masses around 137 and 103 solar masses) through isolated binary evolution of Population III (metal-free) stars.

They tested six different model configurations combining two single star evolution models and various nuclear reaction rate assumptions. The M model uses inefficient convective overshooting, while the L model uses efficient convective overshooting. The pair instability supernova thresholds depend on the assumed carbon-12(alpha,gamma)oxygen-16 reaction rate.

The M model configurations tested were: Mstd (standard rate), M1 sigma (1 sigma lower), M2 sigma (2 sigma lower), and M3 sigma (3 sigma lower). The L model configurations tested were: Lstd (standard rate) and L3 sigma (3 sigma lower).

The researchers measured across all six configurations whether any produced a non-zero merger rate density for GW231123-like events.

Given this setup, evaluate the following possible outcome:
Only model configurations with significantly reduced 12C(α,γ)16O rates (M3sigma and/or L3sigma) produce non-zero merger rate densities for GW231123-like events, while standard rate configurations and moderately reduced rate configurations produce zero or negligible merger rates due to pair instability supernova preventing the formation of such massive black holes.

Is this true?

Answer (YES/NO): NO